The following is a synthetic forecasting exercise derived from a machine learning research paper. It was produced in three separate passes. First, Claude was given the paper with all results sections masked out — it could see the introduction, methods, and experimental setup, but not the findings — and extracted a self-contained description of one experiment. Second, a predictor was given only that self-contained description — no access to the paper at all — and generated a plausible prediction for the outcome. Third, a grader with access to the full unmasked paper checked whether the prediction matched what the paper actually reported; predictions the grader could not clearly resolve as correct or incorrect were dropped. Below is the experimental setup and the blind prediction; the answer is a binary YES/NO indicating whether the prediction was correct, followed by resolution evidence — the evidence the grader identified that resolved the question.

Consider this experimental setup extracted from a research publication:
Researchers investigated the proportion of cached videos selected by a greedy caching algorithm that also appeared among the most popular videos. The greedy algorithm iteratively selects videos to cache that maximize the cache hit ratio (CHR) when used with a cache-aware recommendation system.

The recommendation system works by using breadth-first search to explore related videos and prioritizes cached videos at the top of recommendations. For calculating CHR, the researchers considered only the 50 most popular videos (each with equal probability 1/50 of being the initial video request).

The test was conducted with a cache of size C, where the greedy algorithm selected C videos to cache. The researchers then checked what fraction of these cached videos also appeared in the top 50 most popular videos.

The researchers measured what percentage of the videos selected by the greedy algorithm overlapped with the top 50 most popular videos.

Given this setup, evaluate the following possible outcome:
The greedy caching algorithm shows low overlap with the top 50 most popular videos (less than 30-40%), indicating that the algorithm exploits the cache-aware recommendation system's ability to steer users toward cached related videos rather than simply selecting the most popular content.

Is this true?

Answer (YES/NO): YES